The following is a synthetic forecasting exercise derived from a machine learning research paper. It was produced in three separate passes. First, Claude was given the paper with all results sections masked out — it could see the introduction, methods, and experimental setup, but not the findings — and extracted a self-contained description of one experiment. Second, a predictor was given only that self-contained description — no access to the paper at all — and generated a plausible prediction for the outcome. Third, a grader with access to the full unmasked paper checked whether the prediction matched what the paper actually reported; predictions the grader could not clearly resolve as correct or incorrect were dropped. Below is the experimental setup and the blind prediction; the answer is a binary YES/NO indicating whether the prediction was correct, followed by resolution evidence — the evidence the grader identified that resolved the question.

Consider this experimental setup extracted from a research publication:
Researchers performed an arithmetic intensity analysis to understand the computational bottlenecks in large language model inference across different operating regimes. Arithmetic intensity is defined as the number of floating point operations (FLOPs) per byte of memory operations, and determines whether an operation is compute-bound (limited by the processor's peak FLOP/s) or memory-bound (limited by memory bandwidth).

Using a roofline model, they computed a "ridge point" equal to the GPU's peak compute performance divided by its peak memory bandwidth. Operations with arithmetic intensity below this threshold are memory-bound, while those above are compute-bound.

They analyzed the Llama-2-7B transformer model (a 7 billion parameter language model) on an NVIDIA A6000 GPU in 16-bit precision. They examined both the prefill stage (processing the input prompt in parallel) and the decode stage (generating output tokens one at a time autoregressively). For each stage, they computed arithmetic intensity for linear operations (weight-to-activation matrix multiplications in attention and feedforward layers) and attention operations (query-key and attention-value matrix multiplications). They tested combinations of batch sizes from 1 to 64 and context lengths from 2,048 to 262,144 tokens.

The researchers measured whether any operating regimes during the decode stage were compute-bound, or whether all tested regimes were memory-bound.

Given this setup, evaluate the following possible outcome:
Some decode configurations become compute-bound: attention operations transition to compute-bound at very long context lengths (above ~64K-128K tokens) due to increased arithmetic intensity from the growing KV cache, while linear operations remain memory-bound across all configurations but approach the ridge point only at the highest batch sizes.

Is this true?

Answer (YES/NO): NO